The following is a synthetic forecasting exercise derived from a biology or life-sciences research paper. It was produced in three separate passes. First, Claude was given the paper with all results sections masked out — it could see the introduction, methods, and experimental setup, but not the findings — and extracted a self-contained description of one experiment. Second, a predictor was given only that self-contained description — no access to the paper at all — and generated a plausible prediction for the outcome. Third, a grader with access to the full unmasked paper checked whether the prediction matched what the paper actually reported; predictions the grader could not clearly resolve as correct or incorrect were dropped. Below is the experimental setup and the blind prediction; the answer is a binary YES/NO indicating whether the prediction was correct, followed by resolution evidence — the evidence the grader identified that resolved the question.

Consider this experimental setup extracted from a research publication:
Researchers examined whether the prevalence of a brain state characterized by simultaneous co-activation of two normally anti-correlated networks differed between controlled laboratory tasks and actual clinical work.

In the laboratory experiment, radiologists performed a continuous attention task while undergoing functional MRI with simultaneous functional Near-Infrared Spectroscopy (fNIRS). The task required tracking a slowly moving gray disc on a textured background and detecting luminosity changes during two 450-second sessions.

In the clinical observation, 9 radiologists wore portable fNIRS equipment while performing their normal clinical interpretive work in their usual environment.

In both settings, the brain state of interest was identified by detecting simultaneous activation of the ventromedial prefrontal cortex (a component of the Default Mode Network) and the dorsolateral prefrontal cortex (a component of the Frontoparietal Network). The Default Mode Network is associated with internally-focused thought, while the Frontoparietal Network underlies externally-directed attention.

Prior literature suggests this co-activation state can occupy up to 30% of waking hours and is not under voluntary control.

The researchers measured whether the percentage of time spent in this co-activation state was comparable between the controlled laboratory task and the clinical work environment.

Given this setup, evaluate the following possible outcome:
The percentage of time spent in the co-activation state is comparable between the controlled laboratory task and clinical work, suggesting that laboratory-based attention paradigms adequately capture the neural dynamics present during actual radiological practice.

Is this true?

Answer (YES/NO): YES